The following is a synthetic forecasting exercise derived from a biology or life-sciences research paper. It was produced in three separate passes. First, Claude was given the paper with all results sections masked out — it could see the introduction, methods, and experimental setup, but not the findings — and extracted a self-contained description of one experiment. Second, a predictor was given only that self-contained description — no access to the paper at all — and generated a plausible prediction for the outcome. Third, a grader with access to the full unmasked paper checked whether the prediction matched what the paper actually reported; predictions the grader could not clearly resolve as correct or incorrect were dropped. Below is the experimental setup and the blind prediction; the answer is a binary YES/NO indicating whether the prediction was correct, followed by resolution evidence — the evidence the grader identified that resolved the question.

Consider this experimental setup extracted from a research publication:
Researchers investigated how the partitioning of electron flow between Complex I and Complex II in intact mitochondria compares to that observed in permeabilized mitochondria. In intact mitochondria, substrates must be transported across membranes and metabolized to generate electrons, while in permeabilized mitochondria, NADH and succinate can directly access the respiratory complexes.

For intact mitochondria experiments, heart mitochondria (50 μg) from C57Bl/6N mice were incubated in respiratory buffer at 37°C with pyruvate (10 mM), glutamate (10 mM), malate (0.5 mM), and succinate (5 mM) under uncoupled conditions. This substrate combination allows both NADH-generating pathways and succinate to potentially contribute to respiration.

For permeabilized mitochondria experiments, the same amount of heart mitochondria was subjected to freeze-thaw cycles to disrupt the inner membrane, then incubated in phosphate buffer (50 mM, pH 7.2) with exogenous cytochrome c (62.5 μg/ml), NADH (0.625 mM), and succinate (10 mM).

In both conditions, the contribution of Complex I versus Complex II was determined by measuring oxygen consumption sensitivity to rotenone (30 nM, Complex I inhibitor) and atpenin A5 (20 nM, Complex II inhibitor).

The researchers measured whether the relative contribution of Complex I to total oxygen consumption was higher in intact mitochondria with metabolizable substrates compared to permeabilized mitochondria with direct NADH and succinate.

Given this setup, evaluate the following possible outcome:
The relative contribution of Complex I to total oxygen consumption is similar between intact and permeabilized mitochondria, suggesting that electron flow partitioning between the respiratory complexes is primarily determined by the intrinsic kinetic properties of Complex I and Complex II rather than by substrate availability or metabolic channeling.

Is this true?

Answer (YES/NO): NO